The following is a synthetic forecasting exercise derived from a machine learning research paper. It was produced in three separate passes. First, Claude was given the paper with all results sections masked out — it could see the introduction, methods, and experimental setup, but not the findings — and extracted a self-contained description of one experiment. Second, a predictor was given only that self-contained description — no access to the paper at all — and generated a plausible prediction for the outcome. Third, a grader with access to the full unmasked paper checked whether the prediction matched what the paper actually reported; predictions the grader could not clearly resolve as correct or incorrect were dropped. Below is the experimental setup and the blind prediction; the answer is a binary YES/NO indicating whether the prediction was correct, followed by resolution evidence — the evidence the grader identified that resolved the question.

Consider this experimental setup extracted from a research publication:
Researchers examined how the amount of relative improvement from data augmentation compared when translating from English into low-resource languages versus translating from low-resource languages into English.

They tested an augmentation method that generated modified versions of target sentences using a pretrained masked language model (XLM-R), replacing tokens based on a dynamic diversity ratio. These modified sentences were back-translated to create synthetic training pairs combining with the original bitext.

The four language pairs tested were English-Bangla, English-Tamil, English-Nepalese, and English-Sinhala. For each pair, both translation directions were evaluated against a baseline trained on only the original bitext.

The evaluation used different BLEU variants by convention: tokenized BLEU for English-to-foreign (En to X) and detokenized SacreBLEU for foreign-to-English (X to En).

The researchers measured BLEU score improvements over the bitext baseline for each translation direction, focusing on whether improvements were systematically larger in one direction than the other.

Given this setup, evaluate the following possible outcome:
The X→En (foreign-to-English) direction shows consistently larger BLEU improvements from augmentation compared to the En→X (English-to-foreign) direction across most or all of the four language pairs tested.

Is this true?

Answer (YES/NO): YES